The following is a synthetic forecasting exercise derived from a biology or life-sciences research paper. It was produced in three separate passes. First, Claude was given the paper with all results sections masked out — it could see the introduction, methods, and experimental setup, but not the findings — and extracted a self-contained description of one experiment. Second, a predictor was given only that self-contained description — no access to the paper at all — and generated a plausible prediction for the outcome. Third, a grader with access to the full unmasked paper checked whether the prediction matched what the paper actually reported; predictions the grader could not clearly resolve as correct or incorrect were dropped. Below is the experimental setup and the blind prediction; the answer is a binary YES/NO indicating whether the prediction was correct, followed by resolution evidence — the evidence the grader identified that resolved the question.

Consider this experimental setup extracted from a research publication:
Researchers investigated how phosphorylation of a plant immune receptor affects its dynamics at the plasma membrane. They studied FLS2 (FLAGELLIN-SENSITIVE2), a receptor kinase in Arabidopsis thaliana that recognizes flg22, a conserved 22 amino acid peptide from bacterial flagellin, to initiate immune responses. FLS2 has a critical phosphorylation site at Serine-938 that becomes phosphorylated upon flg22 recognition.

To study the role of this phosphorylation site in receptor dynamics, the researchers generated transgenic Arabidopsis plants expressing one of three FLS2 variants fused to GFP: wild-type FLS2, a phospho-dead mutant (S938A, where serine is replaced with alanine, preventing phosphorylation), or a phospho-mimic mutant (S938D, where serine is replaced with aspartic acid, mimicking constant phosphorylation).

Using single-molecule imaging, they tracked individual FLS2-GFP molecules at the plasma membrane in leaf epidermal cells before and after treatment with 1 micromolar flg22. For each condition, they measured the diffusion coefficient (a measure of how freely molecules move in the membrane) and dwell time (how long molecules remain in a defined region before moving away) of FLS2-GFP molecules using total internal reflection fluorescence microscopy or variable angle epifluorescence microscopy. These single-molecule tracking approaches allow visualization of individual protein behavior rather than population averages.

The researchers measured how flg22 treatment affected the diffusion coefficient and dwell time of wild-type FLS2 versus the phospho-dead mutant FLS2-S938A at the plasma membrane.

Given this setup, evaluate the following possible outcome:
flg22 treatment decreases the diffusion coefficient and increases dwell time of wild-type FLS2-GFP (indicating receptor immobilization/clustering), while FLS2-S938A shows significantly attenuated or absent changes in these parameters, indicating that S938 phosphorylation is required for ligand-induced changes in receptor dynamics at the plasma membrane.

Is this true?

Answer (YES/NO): NO